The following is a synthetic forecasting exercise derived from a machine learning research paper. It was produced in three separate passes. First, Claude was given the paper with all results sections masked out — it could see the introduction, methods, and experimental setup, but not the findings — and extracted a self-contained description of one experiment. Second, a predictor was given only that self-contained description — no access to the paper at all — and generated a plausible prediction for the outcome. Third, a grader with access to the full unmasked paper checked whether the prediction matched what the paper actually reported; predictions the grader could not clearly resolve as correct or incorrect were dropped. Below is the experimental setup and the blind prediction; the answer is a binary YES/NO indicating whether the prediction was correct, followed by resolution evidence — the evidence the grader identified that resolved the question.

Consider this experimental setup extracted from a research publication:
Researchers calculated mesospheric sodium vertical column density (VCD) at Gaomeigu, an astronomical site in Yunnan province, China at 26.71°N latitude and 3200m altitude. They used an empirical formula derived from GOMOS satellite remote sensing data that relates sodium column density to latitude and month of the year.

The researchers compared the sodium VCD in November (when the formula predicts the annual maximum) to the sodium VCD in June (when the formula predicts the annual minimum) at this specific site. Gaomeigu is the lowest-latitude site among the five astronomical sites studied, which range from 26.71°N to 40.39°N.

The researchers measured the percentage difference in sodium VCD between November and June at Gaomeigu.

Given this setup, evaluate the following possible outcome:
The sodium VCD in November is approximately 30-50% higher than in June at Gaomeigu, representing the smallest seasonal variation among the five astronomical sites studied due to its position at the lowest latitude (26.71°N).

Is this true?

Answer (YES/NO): NO